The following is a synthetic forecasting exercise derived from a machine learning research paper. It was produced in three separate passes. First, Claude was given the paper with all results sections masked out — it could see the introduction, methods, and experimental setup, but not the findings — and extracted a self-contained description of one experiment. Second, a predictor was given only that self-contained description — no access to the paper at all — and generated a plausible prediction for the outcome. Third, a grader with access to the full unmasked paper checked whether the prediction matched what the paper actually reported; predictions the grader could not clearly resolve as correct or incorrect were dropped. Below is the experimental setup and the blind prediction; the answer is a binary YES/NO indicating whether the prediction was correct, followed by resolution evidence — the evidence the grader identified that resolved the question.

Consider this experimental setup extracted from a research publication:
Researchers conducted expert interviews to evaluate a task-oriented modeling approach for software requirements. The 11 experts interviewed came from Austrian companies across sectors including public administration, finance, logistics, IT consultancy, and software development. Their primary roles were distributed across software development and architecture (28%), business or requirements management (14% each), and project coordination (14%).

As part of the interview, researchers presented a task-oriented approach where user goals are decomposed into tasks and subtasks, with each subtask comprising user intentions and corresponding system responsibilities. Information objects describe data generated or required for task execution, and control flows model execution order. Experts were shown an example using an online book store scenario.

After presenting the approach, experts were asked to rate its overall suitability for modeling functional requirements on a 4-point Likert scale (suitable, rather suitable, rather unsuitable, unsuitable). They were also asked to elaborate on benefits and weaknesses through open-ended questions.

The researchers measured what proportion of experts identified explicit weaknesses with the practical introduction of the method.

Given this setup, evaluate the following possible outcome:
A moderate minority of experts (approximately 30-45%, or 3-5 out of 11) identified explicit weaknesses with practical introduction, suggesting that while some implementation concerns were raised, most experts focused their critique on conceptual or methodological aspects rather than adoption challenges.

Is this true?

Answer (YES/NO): NO